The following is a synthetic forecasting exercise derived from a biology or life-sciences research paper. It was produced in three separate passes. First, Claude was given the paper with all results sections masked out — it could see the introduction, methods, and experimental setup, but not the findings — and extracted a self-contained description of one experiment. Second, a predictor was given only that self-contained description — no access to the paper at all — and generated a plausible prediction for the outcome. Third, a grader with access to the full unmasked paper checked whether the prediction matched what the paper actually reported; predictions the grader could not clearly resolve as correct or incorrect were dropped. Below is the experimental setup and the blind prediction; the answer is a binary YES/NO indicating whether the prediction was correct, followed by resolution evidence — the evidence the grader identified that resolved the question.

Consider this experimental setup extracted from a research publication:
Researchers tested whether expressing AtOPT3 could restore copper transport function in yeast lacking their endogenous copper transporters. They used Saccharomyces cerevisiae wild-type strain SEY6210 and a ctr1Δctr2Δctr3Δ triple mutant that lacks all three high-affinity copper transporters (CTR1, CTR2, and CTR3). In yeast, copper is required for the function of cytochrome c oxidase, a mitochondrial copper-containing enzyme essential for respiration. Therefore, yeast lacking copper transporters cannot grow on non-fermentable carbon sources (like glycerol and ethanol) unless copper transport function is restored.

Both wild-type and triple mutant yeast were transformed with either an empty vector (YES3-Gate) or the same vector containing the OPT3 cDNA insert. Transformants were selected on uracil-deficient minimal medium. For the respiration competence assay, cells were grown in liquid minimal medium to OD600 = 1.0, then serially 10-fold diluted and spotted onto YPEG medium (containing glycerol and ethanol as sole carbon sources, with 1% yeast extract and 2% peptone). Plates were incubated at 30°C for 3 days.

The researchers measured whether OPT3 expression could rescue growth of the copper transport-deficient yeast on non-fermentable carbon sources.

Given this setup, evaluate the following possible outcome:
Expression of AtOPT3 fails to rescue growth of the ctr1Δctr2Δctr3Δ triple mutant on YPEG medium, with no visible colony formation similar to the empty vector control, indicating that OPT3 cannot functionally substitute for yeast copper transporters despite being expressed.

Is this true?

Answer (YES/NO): NO